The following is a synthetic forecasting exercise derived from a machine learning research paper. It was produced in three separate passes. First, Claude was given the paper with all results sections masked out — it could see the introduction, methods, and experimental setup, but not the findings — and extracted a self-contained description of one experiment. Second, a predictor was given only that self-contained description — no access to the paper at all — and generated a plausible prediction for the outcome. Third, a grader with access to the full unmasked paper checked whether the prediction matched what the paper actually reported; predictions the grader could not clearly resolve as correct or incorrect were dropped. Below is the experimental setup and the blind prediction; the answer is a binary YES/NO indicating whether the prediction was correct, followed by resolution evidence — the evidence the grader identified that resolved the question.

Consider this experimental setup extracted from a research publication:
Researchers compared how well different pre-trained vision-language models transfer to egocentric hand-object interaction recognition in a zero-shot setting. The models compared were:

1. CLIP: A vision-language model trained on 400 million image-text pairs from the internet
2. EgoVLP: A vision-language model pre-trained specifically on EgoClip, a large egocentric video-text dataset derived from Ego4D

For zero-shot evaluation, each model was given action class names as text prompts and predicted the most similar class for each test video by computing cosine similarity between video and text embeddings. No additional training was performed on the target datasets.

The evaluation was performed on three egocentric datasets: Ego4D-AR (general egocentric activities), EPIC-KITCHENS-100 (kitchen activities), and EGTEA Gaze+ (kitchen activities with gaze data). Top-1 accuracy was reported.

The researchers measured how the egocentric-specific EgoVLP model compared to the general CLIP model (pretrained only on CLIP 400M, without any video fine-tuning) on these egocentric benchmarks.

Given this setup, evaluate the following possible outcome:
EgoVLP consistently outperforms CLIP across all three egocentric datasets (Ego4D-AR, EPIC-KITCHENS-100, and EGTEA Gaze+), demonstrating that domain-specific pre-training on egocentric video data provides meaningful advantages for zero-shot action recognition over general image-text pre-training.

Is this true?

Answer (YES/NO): NO